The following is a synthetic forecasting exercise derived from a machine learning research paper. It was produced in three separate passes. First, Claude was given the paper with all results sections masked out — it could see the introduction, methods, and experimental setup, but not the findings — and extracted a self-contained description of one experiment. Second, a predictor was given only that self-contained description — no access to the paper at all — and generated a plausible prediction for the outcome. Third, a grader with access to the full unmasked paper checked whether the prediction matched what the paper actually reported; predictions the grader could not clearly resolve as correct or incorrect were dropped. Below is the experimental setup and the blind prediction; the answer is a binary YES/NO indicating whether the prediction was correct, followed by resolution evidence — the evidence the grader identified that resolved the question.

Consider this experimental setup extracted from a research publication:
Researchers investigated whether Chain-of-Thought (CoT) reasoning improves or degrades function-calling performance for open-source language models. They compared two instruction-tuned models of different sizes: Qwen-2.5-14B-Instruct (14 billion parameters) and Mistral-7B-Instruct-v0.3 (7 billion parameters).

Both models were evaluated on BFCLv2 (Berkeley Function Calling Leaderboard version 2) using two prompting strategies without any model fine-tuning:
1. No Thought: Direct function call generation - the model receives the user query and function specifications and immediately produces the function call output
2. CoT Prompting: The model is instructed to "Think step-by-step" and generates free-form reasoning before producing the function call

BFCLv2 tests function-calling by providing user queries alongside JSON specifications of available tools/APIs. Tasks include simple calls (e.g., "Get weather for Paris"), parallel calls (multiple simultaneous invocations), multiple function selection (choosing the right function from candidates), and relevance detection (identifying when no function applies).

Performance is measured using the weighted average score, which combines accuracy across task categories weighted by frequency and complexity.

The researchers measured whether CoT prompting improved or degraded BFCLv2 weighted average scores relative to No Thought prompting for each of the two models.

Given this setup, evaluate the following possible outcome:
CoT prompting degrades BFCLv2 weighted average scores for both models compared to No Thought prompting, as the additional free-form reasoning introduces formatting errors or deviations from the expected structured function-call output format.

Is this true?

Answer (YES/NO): YES